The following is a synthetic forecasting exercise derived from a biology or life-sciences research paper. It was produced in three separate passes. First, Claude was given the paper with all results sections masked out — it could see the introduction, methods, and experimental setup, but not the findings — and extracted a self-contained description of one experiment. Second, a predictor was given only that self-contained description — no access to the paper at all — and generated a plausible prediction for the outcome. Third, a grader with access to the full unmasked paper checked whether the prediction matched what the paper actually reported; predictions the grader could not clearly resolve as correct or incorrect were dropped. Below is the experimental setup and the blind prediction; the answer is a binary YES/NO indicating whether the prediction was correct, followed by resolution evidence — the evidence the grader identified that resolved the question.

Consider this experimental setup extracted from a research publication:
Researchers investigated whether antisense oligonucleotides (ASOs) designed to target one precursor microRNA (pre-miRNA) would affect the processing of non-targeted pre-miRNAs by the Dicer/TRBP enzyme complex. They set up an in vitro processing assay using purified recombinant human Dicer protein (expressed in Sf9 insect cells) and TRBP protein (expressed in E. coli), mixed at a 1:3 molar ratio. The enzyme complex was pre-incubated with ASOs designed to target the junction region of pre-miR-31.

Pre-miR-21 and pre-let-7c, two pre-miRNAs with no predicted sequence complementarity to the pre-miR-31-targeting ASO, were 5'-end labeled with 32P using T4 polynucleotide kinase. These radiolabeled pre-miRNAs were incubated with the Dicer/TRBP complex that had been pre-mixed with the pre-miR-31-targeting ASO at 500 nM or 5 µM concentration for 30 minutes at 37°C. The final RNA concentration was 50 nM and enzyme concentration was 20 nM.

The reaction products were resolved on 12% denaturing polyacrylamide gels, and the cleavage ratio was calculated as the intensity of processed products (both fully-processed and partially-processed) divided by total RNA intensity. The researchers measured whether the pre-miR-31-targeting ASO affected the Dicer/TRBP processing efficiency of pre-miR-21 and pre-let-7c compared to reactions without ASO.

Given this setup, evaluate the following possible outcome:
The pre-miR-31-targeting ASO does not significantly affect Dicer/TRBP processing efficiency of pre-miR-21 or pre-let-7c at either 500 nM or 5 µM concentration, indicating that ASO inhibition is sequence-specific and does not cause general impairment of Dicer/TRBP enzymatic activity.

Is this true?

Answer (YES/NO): YES